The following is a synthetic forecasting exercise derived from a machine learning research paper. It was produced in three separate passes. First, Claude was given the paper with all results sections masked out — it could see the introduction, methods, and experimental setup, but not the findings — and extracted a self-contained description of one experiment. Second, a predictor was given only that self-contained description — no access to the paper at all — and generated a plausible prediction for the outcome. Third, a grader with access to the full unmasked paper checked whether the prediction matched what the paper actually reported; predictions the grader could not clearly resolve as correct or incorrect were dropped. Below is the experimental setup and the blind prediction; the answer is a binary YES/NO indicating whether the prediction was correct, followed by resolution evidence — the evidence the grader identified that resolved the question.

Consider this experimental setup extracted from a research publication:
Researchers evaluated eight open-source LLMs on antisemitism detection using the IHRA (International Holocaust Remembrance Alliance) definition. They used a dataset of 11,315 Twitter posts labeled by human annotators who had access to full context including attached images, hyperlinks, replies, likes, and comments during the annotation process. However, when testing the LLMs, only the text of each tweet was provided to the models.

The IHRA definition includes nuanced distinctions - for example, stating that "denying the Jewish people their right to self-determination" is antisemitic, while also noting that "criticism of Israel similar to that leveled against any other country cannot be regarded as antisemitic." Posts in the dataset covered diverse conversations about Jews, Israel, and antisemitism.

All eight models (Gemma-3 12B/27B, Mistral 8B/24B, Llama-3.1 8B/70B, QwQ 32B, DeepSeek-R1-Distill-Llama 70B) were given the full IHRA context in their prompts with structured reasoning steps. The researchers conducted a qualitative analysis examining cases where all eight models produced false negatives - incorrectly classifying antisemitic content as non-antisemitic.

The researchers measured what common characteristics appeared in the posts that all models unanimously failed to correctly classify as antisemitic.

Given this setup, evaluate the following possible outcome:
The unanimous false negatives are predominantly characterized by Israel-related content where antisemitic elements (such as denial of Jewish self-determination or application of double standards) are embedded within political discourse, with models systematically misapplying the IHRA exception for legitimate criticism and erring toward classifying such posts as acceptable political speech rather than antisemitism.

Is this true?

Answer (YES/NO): NO